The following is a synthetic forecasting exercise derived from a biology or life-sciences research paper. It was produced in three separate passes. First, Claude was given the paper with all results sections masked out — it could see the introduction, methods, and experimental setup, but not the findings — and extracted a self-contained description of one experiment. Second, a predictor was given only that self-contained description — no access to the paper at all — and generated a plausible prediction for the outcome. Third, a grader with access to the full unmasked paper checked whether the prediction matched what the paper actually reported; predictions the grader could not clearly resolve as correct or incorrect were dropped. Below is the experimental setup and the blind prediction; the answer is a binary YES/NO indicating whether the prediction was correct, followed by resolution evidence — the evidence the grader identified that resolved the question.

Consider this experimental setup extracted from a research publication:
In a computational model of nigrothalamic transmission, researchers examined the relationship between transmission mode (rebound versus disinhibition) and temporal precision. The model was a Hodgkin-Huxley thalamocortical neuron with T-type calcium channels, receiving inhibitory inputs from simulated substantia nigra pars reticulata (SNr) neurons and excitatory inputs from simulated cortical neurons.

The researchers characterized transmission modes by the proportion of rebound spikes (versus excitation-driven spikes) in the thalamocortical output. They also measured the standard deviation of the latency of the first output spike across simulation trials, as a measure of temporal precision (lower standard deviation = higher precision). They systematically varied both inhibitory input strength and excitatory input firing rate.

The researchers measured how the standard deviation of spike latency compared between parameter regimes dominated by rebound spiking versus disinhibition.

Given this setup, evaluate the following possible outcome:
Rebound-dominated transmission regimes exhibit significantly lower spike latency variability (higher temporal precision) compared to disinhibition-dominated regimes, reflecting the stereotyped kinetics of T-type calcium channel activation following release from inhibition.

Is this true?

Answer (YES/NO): YES